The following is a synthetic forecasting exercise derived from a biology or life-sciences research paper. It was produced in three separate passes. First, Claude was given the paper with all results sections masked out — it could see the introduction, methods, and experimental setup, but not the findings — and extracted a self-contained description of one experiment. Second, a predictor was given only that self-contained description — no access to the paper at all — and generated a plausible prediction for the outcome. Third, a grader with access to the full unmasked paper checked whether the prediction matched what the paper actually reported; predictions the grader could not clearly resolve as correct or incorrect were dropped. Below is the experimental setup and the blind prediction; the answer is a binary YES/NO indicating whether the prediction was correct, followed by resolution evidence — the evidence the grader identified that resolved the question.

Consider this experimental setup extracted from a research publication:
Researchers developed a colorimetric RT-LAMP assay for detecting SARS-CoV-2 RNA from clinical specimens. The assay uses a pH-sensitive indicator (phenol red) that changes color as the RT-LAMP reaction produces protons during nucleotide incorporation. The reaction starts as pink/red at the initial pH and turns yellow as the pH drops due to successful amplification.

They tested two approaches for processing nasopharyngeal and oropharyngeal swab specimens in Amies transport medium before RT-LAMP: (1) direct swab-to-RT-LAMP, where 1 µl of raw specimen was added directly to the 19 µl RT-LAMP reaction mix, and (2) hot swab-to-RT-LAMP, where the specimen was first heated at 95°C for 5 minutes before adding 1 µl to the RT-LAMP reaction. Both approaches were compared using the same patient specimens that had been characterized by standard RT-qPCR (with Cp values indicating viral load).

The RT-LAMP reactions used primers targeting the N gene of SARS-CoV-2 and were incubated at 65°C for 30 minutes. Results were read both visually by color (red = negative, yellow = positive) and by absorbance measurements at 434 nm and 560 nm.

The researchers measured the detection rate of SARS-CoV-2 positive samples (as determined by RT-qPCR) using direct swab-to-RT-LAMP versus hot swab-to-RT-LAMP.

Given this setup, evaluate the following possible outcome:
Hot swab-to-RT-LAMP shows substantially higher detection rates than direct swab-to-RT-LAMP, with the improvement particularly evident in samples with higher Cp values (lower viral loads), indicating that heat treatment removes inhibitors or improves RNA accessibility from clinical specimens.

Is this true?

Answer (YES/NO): YES